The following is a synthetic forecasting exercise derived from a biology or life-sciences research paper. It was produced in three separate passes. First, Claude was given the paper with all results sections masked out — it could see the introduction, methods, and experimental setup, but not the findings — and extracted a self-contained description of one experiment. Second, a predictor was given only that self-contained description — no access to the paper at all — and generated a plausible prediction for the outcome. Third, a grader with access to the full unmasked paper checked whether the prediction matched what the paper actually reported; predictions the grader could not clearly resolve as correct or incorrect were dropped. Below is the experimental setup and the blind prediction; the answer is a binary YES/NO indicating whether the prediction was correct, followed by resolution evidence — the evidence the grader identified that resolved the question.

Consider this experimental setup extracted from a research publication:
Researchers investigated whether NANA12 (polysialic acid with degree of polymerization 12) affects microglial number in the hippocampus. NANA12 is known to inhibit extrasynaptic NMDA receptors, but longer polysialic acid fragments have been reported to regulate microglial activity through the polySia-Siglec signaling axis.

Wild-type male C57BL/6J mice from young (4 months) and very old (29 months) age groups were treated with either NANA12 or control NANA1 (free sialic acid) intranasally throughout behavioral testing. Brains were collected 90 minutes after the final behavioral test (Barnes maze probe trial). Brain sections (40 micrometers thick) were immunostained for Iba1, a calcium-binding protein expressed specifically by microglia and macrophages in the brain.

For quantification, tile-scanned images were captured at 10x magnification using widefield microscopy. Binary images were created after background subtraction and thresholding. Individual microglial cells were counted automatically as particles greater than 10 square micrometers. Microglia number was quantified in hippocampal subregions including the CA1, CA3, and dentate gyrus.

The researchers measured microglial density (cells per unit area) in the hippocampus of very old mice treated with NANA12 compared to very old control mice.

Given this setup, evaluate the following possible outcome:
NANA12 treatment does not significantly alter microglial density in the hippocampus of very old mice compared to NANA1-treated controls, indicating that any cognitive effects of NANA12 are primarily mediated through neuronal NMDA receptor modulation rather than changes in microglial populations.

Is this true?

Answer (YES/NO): YES